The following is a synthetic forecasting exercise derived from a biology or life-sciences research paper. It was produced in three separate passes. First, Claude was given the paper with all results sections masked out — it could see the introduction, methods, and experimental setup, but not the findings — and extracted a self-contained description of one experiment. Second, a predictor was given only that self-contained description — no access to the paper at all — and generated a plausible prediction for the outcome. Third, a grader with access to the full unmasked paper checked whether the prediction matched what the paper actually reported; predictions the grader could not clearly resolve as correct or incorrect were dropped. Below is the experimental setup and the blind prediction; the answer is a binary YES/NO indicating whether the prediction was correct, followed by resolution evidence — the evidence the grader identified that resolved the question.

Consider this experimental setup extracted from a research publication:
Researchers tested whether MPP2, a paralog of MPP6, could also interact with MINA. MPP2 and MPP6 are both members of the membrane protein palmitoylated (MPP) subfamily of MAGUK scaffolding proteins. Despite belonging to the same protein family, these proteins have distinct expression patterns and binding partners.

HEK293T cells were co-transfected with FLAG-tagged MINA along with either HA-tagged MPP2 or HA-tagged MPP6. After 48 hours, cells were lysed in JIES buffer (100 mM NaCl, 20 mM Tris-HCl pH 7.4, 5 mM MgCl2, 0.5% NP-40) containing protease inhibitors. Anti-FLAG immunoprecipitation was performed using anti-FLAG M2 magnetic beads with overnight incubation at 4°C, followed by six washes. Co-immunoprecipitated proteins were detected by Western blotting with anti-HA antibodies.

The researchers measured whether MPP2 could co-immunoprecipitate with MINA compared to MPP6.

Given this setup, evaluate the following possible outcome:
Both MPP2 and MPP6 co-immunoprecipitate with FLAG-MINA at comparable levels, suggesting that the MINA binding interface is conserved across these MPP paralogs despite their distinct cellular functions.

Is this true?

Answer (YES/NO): NO